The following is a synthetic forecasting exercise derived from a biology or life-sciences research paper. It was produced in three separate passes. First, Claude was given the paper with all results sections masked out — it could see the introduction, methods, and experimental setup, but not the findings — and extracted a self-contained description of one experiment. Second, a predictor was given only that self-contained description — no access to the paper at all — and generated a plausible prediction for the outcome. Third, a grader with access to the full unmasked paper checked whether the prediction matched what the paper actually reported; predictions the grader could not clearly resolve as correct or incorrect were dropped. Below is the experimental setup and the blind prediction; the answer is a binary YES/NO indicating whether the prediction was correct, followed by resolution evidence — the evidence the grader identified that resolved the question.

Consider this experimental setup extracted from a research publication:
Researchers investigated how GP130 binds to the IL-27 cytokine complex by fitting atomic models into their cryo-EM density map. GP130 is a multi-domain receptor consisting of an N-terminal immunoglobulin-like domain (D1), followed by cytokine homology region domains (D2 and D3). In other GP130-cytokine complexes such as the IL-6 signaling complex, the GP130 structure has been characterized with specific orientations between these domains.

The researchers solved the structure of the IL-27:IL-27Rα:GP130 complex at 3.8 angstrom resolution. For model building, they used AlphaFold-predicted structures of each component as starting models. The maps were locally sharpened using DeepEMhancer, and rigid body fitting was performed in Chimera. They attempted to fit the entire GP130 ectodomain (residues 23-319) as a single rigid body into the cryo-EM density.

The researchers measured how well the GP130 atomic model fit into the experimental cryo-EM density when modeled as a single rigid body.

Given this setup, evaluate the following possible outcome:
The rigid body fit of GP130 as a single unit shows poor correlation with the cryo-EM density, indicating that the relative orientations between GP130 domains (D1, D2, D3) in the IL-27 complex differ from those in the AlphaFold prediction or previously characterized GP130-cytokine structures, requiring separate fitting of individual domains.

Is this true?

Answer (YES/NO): YES